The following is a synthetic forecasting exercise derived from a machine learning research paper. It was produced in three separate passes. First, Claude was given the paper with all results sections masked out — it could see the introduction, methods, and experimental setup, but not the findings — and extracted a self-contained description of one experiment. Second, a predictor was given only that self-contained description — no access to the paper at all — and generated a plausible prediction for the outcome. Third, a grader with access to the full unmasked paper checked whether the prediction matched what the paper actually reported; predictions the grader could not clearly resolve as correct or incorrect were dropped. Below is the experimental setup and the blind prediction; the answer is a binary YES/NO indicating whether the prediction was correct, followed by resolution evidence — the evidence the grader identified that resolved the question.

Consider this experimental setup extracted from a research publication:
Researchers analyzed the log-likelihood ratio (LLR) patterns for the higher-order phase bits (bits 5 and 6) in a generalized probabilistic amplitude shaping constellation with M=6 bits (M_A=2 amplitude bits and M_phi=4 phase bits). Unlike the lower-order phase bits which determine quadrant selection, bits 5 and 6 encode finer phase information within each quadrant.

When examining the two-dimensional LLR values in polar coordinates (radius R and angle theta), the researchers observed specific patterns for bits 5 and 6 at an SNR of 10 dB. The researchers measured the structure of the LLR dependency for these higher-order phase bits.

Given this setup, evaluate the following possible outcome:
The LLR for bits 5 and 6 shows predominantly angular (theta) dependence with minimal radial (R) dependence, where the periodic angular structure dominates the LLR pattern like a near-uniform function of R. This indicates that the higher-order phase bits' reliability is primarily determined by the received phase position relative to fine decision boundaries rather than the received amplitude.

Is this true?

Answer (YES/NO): NO